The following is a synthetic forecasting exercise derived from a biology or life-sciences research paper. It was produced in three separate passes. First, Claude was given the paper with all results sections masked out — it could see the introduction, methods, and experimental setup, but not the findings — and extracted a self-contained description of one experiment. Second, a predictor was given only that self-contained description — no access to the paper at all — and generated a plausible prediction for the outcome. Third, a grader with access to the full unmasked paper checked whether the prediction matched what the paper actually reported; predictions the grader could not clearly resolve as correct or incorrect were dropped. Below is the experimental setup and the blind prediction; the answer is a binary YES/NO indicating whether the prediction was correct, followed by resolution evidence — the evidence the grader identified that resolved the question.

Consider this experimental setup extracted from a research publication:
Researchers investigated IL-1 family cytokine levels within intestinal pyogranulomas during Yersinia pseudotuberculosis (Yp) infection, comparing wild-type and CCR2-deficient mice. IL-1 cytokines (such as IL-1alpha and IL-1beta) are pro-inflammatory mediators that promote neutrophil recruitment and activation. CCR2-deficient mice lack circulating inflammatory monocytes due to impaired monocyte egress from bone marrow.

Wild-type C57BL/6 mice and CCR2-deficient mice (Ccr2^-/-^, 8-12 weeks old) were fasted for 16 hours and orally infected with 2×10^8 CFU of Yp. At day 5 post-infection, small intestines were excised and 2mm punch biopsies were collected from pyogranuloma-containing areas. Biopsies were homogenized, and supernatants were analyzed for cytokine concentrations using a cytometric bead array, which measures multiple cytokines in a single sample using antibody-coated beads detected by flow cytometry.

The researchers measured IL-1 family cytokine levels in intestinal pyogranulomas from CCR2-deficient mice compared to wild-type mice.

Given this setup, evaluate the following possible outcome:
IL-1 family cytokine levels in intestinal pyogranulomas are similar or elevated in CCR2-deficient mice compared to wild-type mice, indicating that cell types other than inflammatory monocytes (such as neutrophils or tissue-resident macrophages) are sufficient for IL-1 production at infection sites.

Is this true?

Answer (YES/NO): NO